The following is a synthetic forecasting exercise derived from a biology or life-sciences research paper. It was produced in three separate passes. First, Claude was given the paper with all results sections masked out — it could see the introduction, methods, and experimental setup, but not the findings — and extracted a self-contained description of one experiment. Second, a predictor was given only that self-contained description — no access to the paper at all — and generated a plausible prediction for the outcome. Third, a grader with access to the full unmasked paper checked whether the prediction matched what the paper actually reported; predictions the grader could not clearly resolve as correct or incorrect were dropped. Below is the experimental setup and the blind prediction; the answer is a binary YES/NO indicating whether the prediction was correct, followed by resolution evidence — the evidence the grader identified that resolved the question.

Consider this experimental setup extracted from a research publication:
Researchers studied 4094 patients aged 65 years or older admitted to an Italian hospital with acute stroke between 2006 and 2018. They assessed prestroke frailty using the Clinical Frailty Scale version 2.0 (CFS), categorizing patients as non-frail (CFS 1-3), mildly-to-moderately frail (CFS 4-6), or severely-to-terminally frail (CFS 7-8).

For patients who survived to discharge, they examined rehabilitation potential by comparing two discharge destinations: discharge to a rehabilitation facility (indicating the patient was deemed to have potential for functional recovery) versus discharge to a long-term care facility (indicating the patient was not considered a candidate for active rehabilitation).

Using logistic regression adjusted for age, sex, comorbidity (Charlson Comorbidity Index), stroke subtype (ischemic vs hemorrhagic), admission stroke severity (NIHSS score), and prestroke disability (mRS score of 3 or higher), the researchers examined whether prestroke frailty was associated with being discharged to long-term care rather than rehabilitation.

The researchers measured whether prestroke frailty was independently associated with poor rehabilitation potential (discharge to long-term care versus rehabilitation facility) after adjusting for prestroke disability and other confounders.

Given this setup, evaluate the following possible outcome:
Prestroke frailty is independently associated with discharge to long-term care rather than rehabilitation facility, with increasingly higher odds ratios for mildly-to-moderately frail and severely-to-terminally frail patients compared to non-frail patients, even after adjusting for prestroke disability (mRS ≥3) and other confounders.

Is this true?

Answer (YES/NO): YES